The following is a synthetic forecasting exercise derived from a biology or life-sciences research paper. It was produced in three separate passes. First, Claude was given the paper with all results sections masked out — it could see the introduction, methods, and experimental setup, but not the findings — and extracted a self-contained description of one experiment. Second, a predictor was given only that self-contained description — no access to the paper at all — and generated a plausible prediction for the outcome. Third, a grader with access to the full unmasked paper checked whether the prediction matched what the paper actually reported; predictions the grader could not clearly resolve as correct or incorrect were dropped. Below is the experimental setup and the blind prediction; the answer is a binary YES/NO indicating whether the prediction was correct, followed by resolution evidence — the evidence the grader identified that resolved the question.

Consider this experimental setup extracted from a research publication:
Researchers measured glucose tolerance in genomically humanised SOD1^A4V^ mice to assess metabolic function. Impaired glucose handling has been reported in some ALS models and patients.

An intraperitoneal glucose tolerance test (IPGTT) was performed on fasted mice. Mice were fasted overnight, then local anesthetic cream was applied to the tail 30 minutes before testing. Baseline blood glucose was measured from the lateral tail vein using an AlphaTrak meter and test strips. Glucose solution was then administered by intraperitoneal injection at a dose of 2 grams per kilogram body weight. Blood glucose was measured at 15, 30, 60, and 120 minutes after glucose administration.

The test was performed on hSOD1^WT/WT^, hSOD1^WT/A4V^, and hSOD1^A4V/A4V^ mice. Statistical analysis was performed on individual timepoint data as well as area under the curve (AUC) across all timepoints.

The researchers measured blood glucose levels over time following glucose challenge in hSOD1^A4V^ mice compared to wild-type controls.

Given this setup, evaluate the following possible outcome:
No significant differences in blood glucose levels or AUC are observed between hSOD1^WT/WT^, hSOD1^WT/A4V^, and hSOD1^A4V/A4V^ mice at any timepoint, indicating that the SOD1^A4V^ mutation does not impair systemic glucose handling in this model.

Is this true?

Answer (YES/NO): NO